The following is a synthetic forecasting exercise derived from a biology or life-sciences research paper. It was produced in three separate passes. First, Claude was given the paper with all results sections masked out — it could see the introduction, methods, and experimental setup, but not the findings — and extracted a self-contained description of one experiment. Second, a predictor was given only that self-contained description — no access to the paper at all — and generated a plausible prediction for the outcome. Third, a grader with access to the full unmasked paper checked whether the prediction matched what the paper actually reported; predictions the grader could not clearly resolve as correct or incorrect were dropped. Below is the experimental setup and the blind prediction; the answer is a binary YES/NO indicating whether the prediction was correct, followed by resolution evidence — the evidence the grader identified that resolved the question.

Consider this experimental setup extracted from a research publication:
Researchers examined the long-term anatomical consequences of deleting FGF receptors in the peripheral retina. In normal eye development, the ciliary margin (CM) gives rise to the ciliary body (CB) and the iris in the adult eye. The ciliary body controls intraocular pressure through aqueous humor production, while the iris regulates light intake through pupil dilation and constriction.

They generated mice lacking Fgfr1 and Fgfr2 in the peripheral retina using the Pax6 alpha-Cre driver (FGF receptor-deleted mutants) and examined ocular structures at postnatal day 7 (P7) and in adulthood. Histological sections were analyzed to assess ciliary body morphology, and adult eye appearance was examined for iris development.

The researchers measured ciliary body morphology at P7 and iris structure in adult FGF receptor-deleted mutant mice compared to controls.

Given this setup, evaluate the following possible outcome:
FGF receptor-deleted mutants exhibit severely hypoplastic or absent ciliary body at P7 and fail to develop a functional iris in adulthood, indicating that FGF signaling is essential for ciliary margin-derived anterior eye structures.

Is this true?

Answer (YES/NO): YES